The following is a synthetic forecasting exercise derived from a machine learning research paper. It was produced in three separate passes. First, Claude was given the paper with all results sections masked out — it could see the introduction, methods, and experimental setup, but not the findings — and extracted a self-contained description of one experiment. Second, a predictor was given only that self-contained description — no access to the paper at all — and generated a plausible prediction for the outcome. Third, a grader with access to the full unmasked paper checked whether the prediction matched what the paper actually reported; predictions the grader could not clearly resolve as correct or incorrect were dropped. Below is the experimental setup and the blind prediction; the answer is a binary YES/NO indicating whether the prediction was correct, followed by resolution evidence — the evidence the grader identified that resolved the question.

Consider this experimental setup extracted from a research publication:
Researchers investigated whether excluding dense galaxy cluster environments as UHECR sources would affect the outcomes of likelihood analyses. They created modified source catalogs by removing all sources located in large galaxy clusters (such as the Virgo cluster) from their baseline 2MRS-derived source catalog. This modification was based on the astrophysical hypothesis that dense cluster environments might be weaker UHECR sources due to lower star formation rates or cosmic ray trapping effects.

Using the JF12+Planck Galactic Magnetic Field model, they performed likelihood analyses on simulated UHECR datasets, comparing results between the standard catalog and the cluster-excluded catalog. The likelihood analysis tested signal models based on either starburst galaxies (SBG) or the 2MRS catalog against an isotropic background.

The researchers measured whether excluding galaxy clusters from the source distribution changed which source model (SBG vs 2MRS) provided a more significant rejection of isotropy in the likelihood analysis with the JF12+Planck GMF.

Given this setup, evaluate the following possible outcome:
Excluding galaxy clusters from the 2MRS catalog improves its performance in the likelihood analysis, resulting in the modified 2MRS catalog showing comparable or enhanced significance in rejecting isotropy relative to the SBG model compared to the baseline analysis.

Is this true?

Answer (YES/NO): NO